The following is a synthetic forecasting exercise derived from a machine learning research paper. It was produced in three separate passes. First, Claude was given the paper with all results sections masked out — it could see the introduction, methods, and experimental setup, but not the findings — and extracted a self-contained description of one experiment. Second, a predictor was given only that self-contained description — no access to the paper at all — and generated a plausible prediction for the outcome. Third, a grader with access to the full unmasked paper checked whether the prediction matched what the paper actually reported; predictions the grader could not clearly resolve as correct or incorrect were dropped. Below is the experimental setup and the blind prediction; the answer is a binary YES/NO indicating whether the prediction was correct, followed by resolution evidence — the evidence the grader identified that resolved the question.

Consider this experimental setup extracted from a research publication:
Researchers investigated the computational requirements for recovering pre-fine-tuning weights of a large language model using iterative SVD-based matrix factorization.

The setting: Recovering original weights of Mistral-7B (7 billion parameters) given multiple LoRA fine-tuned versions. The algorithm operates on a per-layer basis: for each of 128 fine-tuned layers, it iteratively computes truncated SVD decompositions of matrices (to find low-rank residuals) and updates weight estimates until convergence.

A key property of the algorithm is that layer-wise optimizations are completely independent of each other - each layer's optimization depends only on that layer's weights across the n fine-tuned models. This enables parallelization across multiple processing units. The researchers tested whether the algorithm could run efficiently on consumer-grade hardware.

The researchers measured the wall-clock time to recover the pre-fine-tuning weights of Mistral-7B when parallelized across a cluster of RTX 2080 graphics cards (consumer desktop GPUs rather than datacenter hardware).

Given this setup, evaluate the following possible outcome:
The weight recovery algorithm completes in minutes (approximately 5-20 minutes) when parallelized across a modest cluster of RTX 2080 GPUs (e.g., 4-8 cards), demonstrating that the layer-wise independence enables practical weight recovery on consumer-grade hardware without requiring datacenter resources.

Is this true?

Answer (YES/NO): NO